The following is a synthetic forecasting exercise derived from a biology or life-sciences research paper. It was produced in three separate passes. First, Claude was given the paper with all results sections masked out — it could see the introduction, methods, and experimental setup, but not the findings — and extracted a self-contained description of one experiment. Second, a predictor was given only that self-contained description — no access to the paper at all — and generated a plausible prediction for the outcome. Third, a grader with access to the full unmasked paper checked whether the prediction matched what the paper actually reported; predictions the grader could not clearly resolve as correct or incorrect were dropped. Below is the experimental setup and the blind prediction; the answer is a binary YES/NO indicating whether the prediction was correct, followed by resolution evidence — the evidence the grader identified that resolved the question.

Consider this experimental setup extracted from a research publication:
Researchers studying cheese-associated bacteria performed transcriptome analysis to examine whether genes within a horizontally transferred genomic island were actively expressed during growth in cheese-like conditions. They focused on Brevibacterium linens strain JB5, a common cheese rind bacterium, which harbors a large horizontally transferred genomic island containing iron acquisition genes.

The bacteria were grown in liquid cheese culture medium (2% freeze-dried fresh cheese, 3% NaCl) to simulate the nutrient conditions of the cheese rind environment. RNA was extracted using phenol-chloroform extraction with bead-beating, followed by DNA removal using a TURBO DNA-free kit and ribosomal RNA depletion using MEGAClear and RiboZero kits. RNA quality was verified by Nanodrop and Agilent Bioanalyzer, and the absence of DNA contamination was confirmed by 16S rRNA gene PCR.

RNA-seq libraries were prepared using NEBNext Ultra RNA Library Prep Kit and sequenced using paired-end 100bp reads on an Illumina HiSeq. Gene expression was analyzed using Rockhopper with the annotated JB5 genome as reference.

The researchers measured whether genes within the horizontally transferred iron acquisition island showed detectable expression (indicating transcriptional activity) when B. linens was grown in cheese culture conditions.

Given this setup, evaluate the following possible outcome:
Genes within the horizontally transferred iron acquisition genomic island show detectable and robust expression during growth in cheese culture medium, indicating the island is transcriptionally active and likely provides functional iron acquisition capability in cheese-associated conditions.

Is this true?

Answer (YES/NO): YES